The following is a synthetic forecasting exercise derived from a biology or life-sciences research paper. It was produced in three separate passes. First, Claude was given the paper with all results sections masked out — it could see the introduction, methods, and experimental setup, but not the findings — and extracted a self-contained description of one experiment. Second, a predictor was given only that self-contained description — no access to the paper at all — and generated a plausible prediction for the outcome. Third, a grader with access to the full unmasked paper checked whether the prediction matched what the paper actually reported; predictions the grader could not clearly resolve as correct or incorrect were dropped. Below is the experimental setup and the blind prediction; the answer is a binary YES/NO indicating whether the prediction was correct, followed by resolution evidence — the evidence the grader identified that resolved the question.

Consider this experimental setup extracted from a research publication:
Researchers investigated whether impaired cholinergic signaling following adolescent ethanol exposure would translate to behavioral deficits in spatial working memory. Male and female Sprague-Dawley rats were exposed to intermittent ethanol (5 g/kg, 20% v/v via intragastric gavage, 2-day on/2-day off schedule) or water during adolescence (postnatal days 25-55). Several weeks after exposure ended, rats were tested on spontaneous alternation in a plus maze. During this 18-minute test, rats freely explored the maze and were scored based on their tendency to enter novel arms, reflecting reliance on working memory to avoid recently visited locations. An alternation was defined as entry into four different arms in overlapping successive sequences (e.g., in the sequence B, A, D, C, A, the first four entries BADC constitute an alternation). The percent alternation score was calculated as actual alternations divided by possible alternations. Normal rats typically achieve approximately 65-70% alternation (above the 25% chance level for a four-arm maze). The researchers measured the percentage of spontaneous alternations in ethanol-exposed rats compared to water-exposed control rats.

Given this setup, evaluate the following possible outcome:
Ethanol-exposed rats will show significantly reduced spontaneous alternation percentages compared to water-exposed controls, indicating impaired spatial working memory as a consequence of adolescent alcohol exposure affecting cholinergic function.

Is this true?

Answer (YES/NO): NO